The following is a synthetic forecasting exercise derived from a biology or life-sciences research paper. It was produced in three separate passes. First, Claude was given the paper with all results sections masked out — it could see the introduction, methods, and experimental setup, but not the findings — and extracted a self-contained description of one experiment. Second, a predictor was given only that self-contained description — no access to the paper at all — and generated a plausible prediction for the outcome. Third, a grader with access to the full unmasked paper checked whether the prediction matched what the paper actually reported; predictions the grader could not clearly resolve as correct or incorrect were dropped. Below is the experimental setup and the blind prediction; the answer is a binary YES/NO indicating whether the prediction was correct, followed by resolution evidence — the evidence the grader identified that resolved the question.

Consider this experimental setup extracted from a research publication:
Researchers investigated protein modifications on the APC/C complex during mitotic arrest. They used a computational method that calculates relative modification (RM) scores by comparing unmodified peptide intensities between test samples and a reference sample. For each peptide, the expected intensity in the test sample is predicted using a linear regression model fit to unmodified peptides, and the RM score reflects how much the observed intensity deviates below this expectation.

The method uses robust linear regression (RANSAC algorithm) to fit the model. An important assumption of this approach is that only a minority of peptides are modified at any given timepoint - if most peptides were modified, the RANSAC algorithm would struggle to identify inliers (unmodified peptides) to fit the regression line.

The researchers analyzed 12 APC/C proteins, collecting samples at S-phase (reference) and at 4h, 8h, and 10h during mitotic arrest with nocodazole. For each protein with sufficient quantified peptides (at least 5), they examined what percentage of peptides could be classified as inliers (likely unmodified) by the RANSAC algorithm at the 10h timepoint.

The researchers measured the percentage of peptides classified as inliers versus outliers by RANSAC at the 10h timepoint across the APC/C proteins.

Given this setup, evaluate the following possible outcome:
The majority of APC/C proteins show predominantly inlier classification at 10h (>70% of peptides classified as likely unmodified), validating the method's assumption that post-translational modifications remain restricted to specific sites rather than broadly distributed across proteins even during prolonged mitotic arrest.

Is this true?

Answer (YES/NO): YES